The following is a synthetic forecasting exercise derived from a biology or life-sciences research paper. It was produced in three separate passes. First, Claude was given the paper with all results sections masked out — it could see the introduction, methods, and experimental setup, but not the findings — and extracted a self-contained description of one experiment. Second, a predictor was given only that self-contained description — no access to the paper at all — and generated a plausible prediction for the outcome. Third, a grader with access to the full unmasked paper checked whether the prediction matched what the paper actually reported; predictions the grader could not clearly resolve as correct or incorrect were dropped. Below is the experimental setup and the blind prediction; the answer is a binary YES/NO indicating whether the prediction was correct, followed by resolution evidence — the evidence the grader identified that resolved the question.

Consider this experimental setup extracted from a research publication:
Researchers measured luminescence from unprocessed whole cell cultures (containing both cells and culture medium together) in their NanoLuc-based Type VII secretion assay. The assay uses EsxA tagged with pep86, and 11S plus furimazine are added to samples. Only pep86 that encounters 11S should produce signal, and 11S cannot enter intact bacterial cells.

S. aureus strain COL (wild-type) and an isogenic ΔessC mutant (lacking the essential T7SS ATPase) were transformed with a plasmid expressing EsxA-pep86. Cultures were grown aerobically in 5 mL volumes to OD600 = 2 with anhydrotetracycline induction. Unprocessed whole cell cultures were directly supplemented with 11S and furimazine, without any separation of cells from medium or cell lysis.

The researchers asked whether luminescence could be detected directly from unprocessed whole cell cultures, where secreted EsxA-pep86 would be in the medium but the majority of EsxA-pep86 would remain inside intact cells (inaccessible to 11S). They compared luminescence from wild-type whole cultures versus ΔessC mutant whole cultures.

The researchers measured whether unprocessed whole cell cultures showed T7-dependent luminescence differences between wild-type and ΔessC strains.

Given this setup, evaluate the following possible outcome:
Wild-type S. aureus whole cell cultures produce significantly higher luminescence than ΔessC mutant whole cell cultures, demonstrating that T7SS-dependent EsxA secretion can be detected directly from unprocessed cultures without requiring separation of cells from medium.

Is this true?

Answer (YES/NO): YES